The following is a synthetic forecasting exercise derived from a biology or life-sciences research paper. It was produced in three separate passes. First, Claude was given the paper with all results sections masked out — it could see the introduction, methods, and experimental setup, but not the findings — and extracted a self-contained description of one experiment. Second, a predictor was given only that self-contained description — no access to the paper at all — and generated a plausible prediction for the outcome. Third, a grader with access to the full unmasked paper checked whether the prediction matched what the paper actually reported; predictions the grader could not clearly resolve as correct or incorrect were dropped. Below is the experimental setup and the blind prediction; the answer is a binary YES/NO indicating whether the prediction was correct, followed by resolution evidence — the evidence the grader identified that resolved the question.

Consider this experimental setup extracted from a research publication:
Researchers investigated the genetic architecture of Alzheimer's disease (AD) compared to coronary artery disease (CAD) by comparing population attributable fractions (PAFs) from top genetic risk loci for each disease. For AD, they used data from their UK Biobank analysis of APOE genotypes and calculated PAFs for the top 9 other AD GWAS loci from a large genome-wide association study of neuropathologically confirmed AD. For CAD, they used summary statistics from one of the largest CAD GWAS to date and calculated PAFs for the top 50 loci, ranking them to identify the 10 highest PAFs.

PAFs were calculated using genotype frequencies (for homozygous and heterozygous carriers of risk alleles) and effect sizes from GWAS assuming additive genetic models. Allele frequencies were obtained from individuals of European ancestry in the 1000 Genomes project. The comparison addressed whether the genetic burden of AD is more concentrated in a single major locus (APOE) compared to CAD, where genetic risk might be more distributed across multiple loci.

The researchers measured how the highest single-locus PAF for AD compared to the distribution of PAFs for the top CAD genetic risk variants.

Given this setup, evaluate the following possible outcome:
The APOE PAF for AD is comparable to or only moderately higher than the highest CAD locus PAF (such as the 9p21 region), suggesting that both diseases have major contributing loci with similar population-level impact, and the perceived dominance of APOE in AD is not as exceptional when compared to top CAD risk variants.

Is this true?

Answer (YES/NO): NO